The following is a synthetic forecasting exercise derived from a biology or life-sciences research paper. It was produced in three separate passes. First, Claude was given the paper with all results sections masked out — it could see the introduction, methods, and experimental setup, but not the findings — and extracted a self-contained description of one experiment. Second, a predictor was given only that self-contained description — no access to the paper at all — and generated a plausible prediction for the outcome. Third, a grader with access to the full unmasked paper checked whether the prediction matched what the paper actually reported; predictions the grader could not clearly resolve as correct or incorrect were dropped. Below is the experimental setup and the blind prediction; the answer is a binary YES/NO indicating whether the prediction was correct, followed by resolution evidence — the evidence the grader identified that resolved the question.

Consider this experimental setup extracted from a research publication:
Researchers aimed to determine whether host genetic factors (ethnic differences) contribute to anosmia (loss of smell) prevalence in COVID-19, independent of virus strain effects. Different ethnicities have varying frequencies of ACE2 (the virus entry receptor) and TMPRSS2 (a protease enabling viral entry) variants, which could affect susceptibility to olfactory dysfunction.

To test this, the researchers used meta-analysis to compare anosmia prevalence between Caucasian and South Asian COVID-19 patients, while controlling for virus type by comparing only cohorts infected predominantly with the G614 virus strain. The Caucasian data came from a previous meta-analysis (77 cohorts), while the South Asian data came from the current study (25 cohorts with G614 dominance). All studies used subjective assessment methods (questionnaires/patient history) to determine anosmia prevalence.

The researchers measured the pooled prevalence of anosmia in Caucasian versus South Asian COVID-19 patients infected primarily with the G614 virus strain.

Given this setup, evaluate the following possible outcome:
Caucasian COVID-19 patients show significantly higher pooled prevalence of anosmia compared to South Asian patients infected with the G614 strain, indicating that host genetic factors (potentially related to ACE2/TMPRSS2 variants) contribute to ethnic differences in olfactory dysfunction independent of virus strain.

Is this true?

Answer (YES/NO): YES